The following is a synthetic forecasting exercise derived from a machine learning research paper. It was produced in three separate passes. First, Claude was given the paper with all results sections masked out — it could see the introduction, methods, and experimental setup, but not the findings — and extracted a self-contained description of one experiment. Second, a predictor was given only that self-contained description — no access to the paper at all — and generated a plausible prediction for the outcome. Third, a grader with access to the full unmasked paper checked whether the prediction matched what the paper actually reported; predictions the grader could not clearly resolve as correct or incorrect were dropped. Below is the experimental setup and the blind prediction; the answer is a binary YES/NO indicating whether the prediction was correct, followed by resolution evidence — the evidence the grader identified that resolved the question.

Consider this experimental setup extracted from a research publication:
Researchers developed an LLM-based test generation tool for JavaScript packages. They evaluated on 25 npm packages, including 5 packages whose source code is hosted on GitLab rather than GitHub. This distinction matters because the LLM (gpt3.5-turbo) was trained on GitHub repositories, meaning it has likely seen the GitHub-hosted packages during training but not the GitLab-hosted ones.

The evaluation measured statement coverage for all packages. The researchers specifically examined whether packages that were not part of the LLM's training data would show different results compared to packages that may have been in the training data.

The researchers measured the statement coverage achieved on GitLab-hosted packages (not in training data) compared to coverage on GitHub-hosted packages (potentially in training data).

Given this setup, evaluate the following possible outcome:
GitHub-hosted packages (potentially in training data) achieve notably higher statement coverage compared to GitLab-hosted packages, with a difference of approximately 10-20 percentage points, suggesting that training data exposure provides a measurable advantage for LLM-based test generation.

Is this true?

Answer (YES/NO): NO